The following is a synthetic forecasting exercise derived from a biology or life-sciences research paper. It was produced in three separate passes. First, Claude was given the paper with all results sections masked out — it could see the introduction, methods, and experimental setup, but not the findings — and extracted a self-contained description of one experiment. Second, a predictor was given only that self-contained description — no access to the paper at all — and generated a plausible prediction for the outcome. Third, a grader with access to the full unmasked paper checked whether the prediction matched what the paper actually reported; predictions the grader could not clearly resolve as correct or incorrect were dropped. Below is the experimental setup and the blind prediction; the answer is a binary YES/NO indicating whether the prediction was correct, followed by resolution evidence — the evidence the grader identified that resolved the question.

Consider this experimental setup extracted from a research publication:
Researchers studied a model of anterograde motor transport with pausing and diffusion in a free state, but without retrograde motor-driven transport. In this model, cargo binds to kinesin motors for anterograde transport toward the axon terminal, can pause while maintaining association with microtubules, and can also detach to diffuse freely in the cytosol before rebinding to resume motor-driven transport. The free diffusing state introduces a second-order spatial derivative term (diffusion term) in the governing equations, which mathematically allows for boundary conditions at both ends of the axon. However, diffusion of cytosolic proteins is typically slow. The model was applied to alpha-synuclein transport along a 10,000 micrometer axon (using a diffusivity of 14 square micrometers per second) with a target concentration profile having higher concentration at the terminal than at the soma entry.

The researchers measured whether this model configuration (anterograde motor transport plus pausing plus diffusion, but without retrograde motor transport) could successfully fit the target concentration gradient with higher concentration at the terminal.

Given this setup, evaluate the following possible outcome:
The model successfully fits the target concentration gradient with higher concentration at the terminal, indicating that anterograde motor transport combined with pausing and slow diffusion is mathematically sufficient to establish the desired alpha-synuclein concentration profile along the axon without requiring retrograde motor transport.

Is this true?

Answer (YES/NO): YES